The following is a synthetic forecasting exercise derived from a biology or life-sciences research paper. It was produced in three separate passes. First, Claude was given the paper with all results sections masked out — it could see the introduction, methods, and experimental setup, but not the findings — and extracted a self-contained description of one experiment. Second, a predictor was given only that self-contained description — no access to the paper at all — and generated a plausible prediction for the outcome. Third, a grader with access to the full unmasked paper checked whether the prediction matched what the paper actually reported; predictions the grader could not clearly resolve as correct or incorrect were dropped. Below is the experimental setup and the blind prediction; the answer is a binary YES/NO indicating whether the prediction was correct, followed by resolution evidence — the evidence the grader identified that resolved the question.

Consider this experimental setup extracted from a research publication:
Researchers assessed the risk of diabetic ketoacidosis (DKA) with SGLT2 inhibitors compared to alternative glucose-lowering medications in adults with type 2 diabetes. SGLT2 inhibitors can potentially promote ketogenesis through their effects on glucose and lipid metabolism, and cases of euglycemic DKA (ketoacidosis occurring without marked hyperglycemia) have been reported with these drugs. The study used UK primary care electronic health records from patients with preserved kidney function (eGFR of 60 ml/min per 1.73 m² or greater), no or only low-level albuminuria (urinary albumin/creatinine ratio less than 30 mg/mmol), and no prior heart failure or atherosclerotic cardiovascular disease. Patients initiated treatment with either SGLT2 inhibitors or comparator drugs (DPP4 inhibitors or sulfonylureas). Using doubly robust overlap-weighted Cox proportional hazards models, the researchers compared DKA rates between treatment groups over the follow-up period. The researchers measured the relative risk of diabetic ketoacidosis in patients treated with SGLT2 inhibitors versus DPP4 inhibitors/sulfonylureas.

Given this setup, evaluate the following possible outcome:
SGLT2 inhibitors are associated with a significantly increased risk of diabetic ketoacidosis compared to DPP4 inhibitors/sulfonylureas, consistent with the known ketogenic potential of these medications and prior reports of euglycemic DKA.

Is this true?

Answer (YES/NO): YES